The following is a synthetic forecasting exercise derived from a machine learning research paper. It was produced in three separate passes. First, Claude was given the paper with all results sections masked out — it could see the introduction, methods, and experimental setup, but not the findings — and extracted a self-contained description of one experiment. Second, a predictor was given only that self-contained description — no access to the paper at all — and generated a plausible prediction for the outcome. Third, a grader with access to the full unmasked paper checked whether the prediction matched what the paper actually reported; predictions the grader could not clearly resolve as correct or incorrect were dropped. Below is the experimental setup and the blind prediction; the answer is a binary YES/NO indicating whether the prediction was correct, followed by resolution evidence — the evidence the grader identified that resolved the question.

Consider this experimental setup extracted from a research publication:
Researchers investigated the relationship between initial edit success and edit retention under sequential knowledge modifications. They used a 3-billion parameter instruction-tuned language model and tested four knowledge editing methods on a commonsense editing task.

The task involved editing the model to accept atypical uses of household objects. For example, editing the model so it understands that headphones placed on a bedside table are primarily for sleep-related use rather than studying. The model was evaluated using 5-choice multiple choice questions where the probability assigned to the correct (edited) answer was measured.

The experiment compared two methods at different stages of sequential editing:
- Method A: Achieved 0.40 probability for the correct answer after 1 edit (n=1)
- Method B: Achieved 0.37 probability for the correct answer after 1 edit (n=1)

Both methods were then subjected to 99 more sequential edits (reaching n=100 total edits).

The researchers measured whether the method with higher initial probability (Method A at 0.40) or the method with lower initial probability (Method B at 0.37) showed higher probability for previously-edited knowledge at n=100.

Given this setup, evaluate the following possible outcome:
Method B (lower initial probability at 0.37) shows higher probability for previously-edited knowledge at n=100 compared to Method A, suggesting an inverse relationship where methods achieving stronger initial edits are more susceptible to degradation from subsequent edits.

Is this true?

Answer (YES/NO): YES